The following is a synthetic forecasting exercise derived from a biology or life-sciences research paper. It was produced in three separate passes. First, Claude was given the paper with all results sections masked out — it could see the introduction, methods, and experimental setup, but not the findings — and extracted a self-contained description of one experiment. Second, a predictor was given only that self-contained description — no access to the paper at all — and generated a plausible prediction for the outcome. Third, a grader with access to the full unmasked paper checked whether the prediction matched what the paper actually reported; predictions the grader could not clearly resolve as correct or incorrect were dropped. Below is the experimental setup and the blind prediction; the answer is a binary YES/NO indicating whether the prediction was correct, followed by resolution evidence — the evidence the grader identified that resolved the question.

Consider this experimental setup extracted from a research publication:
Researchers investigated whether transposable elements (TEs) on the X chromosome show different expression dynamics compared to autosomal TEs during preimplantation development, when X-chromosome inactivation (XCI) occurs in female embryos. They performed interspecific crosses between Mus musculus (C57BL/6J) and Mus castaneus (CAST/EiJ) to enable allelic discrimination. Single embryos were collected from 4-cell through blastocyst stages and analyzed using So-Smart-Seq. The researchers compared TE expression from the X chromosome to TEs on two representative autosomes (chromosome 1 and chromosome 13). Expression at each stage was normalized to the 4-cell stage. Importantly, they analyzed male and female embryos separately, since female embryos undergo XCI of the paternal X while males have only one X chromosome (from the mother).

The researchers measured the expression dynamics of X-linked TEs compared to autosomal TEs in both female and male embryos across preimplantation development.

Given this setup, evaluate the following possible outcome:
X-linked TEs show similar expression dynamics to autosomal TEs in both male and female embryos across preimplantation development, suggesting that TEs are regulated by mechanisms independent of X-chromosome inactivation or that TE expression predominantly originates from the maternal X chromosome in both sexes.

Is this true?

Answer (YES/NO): NO